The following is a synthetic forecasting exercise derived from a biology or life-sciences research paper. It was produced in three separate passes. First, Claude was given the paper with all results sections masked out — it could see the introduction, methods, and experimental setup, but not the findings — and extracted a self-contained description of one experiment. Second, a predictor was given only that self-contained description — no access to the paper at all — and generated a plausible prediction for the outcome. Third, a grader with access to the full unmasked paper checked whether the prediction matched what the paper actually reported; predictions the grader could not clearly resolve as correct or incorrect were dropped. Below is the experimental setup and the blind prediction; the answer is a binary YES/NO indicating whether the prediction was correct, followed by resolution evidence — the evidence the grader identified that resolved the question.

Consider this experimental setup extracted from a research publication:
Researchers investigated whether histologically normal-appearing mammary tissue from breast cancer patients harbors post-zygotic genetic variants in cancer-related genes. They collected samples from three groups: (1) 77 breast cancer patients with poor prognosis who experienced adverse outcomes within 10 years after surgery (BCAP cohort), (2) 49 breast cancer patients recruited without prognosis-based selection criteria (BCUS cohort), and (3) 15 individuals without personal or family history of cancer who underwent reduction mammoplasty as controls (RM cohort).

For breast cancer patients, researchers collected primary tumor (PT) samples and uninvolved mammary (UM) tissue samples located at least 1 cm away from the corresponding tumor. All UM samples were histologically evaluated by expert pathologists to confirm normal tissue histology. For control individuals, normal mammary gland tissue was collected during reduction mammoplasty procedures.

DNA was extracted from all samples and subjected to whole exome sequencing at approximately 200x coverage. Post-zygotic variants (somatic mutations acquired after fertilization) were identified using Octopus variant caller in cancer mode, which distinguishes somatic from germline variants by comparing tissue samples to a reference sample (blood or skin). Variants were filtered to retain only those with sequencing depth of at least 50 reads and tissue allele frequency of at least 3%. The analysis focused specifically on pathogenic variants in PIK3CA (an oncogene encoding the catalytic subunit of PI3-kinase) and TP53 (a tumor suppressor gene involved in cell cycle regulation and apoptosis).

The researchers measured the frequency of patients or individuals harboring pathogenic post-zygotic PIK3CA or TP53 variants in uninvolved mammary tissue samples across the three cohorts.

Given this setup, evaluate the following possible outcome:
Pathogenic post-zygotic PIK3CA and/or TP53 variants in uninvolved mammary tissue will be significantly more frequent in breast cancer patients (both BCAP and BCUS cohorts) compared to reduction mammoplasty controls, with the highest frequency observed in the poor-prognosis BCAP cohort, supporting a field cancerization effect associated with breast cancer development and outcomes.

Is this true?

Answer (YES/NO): NO